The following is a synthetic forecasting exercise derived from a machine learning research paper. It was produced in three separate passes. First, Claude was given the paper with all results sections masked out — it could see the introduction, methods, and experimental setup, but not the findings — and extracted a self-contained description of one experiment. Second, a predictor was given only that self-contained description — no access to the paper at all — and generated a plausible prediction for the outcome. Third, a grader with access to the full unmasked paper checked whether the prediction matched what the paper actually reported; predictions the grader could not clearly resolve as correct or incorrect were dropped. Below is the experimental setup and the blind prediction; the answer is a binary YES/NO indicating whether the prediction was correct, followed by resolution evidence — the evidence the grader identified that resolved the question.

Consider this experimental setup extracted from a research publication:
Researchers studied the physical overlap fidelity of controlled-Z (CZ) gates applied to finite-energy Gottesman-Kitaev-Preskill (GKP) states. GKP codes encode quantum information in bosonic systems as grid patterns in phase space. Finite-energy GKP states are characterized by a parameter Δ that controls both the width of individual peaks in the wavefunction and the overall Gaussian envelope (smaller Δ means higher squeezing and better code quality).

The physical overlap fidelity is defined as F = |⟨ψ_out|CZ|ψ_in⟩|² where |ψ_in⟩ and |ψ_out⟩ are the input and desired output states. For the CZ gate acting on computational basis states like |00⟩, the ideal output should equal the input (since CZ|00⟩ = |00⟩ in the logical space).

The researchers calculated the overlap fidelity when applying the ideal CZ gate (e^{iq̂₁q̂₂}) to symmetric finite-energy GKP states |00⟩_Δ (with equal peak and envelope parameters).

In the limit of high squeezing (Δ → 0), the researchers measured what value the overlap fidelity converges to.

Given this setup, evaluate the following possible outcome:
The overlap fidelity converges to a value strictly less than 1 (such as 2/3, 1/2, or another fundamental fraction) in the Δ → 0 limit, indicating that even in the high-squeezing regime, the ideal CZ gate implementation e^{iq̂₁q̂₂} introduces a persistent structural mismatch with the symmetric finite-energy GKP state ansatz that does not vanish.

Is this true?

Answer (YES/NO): YES